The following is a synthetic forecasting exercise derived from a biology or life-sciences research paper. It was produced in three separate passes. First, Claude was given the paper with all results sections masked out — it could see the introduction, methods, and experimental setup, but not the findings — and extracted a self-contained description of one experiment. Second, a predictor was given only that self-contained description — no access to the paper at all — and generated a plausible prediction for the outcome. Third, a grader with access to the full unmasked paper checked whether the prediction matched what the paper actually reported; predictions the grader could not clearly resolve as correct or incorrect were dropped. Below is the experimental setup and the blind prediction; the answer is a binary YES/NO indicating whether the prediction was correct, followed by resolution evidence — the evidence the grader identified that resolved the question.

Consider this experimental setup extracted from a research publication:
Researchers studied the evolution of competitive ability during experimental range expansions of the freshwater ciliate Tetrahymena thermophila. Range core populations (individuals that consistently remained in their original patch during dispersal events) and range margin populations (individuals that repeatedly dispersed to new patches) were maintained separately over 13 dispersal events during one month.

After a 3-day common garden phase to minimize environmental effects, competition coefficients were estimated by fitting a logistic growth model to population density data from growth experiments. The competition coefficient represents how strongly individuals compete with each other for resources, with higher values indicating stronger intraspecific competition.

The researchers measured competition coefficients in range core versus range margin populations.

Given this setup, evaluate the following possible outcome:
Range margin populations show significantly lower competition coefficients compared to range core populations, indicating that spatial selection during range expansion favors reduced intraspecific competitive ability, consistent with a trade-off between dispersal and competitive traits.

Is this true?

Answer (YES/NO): NO